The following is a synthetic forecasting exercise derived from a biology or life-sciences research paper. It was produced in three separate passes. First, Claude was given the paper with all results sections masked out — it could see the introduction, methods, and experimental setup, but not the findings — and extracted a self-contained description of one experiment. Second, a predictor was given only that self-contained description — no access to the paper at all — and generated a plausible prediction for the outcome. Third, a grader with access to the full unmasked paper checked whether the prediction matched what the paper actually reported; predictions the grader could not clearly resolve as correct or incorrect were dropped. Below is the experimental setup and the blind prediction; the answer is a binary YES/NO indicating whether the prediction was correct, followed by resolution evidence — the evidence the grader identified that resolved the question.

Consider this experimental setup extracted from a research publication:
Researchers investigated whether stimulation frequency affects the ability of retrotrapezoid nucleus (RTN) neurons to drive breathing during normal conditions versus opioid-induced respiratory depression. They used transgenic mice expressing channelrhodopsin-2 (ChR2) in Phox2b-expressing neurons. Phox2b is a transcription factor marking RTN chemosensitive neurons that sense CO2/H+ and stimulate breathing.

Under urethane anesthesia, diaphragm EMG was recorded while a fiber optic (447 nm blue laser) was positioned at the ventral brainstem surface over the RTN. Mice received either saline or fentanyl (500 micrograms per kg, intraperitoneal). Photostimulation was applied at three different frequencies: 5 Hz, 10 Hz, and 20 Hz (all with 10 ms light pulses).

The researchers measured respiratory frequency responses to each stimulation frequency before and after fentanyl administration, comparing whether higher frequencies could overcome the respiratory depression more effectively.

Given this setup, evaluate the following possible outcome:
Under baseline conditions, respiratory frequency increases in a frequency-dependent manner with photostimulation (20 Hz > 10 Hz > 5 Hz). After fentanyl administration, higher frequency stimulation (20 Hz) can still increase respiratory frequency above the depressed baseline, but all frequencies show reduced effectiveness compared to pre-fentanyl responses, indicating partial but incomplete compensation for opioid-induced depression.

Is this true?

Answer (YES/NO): NO